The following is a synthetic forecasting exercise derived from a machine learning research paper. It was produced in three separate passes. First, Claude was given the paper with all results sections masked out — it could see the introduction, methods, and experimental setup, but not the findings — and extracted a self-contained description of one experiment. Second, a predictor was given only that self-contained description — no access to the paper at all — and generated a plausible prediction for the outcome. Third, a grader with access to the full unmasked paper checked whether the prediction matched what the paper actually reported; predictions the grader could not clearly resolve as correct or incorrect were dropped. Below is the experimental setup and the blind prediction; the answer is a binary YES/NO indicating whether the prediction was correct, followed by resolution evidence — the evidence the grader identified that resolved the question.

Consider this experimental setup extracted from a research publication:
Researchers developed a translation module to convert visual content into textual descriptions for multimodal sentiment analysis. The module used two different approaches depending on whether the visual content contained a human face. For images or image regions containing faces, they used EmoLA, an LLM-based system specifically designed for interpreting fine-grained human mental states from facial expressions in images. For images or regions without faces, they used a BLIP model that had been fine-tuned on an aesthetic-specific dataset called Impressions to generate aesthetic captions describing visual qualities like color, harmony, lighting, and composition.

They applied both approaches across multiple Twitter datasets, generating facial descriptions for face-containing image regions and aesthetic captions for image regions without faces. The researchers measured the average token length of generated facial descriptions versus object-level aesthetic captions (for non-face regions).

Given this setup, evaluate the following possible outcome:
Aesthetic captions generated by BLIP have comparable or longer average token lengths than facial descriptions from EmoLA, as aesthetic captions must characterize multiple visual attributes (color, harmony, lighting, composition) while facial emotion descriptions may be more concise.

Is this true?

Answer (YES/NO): NO